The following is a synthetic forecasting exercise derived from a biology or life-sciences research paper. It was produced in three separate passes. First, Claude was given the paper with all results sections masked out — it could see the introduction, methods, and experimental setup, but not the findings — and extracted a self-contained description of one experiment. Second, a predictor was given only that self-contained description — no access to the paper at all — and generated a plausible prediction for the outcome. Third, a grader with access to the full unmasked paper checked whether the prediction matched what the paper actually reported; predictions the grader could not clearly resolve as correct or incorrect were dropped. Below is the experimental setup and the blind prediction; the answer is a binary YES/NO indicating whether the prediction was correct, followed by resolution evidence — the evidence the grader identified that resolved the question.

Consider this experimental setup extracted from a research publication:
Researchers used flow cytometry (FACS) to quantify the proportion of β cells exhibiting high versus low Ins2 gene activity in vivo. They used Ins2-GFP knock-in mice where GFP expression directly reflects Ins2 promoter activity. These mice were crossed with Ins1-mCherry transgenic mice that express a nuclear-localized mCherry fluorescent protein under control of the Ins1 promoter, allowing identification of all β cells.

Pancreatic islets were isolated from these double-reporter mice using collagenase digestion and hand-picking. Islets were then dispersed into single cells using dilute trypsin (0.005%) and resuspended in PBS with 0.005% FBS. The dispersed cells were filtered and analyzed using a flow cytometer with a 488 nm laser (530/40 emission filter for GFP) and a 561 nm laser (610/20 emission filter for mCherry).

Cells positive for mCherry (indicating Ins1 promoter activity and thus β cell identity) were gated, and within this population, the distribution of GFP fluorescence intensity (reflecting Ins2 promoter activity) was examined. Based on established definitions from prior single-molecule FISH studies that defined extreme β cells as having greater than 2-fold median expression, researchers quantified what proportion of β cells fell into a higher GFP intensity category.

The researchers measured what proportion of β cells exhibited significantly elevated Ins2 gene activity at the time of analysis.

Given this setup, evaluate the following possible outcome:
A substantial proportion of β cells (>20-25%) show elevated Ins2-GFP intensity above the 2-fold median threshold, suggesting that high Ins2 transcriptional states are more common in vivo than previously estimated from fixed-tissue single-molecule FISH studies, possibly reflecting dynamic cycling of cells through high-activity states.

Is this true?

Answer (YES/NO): YES